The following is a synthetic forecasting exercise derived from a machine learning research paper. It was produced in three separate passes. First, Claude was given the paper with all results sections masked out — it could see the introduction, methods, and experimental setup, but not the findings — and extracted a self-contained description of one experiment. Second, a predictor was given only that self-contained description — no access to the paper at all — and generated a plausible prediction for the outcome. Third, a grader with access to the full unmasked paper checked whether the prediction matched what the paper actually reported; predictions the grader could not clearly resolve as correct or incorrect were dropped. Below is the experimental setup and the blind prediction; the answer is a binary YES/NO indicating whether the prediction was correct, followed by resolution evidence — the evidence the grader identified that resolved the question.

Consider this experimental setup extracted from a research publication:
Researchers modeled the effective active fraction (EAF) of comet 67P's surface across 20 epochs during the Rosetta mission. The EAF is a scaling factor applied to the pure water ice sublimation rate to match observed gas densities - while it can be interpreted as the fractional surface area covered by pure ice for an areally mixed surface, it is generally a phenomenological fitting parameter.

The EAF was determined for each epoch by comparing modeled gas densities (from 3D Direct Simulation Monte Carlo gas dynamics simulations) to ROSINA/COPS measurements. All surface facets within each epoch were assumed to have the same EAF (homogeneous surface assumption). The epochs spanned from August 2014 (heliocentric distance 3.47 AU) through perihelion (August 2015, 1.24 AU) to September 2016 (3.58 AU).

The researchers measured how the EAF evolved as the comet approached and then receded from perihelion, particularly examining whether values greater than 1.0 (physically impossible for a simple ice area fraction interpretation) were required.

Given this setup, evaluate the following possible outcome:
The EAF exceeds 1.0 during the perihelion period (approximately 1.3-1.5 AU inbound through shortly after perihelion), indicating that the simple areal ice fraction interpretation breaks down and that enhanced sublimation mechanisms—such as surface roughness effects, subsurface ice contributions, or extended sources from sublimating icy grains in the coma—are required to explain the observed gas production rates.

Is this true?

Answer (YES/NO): NO